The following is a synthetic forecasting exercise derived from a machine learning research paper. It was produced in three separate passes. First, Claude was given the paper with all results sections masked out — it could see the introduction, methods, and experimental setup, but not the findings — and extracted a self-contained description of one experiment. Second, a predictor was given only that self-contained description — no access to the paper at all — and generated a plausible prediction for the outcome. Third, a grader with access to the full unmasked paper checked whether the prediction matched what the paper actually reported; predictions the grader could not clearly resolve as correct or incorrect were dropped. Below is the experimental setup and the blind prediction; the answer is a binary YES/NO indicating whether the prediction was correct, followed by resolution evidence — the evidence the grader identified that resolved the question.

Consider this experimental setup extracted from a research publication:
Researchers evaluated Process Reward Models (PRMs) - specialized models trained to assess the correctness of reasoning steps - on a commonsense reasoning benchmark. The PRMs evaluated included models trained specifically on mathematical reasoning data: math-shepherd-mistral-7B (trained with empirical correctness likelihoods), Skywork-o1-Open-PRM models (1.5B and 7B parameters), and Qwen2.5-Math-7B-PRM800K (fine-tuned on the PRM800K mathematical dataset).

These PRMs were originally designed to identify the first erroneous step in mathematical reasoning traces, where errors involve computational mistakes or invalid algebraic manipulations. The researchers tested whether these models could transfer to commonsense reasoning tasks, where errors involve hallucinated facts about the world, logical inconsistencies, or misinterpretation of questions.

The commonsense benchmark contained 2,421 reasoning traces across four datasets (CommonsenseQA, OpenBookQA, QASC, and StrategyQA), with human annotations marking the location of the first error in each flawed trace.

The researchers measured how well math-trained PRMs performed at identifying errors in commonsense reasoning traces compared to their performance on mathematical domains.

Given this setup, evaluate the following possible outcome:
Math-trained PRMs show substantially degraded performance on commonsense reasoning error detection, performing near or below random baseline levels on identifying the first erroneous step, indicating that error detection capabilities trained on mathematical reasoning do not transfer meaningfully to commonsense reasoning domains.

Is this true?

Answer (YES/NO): NO